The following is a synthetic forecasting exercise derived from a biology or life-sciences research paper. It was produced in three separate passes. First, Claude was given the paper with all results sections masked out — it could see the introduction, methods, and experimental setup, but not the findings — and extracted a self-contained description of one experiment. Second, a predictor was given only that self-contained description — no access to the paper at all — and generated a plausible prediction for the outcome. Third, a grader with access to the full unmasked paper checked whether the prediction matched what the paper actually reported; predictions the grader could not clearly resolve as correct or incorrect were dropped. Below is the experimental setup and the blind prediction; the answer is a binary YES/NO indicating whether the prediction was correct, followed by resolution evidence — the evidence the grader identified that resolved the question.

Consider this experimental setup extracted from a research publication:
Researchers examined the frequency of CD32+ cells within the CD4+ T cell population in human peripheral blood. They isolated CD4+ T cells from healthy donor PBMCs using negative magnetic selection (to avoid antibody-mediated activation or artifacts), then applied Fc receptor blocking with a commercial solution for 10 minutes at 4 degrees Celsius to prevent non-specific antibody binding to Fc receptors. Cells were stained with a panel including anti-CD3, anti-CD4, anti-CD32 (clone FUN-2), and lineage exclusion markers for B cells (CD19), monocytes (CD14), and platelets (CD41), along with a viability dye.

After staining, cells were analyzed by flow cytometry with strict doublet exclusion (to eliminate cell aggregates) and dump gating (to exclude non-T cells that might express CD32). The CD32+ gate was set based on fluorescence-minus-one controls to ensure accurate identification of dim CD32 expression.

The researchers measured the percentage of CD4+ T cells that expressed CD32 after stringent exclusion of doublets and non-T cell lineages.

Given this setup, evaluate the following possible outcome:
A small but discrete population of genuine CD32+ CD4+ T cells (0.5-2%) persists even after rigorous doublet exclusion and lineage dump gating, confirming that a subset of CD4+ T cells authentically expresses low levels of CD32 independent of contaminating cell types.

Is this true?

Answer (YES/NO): NO